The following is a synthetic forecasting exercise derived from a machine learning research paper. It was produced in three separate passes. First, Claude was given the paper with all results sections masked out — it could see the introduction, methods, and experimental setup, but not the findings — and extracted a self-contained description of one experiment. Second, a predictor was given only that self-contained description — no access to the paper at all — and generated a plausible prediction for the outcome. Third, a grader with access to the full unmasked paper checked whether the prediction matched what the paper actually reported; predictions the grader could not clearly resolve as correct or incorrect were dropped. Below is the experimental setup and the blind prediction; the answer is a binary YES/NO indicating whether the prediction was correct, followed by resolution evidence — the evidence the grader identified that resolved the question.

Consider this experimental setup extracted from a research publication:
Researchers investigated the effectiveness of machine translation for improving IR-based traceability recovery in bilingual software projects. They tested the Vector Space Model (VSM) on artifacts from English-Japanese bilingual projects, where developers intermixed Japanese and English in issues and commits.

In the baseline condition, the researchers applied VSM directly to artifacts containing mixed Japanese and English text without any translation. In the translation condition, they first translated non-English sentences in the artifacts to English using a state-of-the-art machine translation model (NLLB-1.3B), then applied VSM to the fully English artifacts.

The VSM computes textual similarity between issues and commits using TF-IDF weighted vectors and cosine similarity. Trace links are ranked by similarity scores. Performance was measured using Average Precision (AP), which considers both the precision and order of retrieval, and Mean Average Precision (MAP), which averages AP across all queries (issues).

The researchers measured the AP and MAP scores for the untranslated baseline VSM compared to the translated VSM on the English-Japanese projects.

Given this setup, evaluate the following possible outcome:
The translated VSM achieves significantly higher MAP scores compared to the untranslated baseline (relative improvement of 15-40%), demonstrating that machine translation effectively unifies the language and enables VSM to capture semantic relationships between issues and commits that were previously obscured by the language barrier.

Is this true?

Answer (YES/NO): NO